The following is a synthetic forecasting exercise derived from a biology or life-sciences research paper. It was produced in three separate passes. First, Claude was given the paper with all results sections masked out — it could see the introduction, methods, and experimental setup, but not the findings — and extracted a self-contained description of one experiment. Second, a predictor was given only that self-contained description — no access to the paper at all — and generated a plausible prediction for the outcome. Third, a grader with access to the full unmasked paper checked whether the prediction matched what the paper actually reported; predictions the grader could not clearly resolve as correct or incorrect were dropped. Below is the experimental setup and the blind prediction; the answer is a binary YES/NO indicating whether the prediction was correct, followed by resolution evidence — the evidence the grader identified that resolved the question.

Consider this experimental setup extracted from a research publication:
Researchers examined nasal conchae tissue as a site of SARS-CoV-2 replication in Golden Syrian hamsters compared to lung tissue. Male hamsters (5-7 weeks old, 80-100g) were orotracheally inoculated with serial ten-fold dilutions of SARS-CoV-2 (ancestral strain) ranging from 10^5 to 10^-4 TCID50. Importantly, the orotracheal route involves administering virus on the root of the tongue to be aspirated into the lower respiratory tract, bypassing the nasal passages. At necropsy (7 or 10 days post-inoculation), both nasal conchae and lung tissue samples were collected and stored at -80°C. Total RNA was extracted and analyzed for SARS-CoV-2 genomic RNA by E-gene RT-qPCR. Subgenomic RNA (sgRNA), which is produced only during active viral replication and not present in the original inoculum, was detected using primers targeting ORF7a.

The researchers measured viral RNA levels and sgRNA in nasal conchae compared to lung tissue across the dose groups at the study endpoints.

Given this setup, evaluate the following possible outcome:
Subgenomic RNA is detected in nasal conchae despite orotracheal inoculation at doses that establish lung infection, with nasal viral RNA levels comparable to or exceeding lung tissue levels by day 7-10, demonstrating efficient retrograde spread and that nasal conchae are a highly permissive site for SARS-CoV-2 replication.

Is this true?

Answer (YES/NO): NO